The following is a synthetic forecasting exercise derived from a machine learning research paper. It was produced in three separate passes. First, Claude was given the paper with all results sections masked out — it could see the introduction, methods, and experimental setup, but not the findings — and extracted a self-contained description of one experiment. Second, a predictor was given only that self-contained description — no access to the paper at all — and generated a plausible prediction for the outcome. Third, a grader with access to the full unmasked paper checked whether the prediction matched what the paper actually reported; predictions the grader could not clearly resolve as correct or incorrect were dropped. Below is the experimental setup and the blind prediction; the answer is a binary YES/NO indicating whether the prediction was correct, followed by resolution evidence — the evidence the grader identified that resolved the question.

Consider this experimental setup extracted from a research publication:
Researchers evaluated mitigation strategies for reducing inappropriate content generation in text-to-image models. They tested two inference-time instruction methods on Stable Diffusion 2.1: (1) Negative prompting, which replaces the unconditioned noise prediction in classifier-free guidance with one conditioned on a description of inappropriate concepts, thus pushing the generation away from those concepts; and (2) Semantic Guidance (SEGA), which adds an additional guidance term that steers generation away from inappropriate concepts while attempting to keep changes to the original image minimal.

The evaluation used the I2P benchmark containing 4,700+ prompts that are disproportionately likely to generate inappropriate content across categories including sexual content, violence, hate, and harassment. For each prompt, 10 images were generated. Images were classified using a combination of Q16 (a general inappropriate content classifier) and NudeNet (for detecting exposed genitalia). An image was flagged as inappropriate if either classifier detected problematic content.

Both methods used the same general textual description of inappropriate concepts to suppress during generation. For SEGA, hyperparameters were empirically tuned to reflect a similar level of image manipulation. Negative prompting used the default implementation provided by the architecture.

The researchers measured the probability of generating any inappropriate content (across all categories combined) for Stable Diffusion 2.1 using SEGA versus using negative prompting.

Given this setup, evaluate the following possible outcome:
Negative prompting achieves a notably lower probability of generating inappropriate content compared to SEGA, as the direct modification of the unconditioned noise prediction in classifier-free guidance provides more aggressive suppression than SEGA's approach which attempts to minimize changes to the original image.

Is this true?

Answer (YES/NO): NO